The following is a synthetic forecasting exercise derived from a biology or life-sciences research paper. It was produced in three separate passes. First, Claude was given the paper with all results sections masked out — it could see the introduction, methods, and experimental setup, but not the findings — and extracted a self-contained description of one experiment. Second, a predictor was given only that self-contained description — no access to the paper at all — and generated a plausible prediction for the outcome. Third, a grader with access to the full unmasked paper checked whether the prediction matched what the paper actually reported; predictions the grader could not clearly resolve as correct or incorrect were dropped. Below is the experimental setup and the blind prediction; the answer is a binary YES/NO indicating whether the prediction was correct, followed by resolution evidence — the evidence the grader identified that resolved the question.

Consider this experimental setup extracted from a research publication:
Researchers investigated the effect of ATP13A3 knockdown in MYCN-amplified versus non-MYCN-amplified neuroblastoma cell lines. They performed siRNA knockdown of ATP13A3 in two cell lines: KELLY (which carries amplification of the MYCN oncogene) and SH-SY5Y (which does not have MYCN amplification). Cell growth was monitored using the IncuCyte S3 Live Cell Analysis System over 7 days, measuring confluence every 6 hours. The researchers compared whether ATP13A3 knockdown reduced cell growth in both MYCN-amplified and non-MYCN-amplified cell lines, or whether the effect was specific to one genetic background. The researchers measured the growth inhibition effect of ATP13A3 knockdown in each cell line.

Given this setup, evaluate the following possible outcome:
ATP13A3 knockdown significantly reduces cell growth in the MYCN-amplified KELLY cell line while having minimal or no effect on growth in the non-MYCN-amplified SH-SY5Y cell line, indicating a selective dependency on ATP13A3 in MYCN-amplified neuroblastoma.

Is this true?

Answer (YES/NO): NO